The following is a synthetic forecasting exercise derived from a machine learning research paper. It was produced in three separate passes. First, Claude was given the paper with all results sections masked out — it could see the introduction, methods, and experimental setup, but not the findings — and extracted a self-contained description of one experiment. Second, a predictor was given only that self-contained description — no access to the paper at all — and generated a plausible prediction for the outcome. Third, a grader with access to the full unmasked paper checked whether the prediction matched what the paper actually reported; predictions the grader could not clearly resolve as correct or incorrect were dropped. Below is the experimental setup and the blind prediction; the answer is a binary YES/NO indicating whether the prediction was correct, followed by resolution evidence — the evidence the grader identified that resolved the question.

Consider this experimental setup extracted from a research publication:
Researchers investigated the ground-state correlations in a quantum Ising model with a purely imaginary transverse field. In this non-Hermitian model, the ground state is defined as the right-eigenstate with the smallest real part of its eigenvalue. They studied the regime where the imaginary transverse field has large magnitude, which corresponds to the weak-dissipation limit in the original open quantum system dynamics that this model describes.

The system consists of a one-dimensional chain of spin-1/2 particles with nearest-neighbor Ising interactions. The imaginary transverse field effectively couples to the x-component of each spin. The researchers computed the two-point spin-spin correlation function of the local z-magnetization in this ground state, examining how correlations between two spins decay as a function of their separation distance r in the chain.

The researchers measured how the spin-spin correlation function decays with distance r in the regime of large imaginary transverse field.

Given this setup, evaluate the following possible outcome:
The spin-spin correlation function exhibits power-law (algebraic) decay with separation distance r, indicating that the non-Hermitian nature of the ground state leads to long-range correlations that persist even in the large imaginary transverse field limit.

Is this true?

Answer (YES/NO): YES